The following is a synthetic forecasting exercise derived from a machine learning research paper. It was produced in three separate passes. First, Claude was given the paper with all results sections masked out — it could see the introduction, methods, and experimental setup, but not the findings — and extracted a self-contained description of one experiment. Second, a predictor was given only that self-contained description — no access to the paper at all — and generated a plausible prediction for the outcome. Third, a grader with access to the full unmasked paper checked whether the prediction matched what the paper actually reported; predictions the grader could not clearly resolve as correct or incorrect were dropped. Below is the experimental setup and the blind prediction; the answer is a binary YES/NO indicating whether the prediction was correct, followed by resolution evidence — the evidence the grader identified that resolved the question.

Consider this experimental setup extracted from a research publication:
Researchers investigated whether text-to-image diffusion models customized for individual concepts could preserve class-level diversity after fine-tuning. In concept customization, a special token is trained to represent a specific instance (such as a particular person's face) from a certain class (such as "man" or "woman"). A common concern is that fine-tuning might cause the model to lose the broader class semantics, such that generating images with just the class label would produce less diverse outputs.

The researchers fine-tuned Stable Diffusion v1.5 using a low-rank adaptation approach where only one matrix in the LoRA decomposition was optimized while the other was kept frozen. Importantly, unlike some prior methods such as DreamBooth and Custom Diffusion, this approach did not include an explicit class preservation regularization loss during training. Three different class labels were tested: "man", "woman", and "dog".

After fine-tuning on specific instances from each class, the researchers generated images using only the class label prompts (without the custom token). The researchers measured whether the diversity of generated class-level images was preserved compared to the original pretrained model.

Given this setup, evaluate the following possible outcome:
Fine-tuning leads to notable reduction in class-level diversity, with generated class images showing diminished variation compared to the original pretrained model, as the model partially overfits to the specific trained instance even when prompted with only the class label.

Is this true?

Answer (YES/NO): NO